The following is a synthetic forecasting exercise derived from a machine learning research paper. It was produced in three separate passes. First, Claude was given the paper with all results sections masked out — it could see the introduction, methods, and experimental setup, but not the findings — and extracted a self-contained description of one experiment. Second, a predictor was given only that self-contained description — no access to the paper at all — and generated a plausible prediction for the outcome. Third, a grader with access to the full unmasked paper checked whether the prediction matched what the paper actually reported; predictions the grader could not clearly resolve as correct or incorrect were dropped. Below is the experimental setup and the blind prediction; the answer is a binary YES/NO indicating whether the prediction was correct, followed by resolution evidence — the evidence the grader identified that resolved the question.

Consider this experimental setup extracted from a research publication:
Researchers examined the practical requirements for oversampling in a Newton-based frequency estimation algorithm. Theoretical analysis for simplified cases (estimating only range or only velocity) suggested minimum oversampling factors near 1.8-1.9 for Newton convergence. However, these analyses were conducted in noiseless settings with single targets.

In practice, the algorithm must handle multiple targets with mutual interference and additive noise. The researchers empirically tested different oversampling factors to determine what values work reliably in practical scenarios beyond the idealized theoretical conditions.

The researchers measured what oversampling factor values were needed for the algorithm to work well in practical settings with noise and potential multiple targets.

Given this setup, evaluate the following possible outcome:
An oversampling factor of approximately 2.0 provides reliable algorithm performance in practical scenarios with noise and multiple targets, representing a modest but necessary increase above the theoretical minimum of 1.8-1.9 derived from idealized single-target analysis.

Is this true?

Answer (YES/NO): NO